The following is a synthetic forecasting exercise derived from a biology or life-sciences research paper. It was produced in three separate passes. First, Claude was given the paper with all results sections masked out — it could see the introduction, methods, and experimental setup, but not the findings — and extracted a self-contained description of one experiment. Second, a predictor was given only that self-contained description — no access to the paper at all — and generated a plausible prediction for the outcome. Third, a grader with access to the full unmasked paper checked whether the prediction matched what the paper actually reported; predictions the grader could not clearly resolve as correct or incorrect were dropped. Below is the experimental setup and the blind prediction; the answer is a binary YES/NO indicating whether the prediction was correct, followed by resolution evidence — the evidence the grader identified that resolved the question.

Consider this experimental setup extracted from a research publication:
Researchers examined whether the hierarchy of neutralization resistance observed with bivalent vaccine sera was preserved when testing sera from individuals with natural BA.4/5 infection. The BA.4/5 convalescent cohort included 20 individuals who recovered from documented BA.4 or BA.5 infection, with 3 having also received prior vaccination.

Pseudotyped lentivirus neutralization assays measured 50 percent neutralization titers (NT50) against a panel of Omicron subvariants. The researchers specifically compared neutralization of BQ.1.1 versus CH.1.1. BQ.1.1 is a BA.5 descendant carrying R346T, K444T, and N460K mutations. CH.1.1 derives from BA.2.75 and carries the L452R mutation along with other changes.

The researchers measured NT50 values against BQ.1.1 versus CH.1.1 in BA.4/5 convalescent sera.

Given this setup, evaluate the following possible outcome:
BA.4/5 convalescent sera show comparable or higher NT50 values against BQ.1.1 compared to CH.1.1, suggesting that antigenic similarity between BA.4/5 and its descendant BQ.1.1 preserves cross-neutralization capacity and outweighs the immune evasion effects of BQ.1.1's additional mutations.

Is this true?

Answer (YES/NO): YES